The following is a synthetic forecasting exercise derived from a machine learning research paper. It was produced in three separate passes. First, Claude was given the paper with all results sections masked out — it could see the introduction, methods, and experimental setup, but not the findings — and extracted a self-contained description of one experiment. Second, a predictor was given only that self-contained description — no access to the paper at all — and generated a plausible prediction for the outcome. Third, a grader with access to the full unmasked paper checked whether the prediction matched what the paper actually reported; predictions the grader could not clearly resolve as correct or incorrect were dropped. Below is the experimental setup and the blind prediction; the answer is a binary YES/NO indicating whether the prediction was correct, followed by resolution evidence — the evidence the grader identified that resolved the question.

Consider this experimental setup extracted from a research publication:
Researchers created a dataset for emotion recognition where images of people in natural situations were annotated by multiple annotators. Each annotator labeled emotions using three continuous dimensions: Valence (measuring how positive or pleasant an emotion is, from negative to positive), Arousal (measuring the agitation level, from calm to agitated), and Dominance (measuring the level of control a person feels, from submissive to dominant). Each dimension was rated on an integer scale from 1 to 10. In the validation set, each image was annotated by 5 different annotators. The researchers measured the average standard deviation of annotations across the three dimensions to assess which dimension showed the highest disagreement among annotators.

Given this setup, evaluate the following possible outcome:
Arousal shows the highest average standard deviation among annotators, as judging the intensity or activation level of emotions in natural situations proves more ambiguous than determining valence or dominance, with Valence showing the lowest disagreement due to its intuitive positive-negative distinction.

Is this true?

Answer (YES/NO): NO